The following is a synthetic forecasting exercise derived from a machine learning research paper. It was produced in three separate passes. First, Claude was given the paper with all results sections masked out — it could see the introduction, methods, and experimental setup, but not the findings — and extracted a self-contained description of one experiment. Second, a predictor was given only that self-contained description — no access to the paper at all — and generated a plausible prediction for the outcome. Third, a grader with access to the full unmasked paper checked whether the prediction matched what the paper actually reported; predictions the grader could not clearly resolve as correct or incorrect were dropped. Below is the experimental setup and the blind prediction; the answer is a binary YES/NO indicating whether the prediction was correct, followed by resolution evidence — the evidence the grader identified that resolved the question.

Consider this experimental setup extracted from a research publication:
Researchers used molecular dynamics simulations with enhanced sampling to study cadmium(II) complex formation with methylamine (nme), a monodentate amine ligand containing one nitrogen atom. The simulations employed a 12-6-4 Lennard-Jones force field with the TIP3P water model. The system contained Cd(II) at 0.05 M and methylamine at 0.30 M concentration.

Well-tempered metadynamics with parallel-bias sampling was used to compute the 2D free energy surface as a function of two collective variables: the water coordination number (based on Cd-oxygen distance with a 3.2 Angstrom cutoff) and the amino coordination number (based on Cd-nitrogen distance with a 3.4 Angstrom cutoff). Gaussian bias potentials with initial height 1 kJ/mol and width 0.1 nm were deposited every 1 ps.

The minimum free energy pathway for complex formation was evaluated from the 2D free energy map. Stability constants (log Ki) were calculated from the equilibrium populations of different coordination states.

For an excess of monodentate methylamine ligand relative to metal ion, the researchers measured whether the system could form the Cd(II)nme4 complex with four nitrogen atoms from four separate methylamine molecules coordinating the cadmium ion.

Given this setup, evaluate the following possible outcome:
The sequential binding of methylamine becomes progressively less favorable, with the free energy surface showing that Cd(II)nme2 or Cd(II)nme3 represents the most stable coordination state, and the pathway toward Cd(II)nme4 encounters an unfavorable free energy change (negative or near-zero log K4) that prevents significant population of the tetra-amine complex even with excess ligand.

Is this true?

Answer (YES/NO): NO